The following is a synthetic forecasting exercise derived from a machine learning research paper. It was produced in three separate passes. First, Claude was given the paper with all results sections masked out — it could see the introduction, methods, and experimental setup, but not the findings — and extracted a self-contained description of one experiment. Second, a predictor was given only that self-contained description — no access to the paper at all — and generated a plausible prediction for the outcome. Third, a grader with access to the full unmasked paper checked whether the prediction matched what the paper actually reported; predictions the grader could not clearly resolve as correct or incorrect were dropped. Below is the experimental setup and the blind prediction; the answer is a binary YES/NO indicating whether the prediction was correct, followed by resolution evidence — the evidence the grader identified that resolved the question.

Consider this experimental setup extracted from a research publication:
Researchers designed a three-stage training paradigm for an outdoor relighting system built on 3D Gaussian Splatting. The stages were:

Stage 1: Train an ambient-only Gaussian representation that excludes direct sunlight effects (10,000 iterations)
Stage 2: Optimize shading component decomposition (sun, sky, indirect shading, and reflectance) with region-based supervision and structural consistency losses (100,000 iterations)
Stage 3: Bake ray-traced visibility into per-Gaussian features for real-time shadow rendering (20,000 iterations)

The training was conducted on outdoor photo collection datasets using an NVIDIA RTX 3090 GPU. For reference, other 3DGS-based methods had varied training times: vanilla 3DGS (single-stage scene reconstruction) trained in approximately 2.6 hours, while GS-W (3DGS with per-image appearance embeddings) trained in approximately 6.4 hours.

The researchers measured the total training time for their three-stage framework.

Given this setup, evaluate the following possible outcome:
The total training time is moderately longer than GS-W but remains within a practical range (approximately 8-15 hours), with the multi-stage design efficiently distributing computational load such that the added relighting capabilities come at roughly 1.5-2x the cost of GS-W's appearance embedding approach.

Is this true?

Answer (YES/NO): NO